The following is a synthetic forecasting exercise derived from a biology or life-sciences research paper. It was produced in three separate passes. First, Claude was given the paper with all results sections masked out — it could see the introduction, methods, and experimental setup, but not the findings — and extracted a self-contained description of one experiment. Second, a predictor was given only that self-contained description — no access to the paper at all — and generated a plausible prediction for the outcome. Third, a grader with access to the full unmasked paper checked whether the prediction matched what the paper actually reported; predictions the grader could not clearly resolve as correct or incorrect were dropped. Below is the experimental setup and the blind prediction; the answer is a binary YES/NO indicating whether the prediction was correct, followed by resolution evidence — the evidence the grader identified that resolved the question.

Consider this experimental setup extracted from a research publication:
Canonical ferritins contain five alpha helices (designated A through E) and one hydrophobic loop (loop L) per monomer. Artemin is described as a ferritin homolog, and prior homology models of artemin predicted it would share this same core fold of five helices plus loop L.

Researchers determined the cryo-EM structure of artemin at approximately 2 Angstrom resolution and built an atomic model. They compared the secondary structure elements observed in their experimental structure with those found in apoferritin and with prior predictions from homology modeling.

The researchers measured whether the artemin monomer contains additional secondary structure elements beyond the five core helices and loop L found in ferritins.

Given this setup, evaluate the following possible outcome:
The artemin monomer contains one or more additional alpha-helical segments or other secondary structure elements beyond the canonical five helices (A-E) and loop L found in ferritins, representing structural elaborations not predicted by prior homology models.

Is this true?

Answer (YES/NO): YES